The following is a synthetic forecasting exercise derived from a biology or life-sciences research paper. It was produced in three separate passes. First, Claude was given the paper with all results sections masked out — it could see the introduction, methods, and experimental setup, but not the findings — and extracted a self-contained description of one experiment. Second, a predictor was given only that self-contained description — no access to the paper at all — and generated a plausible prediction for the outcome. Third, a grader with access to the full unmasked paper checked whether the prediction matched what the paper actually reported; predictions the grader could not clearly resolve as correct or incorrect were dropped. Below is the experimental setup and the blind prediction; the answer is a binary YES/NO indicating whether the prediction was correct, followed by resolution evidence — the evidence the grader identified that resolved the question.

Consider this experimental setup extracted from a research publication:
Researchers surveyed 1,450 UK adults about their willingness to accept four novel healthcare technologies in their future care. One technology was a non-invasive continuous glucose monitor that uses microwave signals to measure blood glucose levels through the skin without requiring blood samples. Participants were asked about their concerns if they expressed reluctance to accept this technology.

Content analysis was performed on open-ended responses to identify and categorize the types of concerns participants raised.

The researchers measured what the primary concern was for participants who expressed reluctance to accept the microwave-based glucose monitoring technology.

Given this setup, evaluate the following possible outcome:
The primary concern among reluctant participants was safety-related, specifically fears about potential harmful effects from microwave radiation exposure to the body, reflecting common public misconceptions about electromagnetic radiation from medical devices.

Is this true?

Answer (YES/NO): YES